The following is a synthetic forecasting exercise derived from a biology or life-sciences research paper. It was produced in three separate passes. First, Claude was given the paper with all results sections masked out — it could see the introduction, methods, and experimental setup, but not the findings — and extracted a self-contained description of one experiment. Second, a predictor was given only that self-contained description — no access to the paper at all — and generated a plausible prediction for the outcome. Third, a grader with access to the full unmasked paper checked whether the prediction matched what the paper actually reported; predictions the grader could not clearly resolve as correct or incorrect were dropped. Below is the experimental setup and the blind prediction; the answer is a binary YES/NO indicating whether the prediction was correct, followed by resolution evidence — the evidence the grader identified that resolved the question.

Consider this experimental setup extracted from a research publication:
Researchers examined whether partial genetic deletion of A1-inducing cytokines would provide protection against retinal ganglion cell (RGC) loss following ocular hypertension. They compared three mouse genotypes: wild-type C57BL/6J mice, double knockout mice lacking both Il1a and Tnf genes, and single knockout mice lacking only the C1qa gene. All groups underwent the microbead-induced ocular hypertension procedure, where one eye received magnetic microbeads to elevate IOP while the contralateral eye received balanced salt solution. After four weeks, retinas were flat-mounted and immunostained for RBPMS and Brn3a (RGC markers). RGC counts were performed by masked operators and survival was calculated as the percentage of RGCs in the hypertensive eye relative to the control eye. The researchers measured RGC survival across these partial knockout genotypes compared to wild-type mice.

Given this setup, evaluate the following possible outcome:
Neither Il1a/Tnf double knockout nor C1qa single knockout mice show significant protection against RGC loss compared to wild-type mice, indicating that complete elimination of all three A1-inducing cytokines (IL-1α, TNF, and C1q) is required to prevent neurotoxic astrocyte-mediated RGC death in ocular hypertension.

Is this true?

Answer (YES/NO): NO